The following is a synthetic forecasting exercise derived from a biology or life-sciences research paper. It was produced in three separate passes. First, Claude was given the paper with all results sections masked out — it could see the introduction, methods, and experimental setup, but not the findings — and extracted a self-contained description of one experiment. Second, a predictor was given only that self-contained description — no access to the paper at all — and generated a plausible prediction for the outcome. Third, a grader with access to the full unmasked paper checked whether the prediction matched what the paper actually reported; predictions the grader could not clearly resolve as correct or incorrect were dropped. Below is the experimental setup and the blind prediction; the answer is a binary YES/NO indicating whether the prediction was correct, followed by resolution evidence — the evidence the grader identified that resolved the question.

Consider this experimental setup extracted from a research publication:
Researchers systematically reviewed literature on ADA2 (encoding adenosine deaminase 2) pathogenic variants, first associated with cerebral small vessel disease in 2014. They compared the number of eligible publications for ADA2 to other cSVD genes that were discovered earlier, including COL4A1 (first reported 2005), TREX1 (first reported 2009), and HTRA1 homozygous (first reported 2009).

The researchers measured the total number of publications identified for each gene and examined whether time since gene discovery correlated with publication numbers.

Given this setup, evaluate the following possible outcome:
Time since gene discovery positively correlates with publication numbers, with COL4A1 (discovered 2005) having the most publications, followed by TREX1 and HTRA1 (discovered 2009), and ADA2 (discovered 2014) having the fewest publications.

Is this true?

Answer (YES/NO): NO